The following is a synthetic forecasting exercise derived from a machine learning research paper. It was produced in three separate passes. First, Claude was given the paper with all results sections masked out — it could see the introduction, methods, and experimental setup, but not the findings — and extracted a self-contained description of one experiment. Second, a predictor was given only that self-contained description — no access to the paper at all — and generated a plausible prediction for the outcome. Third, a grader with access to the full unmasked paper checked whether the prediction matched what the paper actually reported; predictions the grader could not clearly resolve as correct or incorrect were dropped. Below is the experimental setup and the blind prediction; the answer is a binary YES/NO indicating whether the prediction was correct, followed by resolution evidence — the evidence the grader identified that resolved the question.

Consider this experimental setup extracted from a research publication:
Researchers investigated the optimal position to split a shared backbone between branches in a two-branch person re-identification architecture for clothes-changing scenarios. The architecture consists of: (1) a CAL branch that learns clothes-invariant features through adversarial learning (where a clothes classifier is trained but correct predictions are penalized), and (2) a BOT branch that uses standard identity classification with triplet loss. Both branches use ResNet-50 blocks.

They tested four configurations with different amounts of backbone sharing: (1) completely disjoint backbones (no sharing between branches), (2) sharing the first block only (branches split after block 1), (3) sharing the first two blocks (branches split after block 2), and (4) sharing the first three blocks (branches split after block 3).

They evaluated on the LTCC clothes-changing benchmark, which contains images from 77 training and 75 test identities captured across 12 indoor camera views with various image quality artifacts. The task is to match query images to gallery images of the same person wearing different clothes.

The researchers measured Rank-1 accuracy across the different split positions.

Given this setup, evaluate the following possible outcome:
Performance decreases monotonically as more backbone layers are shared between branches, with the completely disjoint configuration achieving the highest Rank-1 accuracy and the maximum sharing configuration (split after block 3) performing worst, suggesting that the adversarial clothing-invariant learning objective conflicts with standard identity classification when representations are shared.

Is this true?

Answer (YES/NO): NO